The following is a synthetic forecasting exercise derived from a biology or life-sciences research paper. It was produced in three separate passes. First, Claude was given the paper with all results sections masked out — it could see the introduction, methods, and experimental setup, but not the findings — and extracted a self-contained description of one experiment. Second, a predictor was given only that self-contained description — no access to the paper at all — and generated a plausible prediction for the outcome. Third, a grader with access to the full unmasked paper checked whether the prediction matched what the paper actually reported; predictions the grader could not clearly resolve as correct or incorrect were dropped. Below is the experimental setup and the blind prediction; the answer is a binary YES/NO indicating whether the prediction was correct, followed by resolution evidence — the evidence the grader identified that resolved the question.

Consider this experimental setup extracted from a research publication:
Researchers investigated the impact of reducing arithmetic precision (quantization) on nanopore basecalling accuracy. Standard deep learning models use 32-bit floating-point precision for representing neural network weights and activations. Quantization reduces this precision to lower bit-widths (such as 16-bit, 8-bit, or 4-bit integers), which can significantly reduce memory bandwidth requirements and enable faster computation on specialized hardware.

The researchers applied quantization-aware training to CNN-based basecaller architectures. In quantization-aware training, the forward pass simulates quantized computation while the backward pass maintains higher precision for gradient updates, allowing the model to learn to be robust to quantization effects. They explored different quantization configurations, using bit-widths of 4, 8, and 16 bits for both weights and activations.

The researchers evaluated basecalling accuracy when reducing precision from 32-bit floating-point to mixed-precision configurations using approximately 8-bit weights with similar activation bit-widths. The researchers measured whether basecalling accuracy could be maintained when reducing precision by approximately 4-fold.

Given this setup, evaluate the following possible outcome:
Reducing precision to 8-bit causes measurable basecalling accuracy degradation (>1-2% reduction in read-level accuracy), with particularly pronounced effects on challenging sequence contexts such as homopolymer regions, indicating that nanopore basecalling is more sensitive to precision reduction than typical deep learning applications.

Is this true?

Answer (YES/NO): NO